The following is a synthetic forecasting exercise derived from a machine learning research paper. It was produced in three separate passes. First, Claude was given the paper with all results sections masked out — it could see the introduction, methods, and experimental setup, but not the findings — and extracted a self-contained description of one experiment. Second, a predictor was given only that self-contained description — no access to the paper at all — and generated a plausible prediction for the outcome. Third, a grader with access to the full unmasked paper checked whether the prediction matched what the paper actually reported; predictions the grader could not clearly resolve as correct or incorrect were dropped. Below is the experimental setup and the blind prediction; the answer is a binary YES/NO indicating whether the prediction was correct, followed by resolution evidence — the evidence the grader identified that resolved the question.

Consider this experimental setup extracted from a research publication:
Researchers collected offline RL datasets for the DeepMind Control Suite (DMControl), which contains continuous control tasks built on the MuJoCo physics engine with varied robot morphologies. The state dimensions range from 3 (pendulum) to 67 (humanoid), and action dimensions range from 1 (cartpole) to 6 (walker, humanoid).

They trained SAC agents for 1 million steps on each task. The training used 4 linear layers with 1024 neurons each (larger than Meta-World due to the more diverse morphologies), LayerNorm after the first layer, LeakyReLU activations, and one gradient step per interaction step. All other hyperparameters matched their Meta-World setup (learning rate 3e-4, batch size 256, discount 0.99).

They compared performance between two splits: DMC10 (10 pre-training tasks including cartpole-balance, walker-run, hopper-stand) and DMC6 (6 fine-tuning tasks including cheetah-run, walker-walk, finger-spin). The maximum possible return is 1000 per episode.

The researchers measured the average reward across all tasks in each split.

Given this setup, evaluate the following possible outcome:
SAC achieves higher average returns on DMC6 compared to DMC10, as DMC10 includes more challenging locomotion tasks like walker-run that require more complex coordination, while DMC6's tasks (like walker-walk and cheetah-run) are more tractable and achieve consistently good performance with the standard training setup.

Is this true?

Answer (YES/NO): NO